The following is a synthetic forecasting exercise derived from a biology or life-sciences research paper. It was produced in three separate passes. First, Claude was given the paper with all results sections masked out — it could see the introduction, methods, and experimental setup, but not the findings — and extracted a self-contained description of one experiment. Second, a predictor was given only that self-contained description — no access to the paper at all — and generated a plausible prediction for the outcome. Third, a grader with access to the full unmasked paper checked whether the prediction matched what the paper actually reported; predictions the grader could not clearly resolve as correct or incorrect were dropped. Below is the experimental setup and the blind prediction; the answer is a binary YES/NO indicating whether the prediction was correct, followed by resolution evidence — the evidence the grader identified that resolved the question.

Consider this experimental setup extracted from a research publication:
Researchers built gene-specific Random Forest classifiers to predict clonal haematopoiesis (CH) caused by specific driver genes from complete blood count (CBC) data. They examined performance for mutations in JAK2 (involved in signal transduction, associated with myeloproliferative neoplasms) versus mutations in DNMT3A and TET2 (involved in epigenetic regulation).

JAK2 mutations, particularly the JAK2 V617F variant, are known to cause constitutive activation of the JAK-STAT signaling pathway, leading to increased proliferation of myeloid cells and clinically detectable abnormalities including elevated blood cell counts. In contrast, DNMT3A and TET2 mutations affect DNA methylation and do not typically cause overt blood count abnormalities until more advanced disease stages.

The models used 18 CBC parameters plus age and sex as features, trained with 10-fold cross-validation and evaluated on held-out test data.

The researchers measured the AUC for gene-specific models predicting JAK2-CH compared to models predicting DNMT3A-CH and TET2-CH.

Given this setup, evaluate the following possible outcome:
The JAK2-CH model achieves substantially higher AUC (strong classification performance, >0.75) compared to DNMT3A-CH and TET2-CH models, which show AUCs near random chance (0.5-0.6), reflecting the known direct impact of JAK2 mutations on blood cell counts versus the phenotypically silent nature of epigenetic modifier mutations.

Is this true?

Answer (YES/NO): NO